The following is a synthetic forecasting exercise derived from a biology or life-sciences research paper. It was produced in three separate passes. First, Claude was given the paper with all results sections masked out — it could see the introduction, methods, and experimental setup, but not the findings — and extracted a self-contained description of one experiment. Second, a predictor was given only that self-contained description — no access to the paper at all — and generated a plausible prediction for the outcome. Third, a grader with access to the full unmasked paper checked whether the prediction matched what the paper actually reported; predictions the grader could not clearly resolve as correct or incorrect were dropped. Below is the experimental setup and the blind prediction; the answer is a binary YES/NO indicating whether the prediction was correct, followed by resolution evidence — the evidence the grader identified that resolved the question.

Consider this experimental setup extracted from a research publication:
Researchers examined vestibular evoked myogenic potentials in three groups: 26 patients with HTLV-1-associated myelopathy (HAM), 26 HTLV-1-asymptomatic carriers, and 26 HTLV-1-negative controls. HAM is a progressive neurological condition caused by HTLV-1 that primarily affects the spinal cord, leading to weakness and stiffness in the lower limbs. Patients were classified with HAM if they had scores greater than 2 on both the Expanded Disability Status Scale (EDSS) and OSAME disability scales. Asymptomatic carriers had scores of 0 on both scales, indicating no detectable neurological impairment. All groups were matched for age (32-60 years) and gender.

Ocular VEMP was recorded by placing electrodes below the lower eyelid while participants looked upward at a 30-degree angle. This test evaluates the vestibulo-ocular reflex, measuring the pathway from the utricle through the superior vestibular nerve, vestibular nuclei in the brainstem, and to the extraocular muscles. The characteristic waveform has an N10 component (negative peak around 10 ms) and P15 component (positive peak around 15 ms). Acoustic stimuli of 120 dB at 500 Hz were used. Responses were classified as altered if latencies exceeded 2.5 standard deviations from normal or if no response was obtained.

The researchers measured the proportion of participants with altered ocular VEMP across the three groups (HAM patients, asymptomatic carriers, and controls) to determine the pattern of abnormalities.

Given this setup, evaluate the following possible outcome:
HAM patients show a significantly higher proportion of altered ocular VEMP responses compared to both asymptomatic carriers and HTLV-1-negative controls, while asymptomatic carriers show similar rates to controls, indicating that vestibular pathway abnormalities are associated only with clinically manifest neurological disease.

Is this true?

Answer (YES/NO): NO